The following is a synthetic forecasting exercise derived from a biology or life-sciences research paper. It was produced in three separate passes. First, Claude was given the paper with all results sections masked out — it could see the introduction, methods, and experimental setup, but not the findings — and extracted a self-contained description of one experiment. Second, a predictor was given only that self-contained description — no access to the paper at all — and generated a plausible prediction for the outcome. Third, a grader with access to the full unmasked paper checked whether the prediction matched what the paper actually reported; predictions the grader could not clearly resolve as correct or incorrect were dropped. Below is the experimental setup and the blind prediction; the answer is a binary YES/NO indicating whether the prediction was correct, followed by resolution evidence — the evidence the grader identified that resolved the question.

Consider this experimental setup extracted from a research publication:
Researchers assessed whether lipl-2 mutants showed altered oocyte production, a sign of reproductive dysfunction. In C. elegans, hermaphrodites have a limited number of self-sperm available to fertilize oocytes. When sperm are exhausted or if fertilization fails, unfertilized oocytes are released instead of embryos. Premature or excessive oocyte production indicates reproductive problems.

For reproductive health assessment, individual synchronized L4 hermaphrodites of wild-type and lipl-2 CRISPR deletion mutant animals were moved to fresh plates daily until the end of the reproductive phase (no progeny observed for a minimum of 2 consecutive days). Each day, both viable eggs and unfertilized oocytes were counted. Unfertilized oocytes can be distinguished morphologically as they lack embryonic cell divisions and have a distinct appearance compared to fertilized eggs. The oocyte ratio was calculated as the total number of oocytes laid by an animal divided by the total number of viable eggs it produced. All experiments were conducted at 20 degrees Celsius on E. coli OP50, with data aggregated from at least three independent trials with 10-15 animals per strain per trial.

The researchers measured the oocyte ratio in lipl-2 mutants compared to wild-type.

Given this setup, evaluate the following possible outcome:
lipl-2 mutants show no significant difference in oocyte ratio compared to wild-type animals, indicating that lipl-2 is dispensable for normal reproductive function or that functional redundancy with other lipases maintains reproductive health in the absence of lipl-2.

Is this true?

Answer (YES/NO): YES